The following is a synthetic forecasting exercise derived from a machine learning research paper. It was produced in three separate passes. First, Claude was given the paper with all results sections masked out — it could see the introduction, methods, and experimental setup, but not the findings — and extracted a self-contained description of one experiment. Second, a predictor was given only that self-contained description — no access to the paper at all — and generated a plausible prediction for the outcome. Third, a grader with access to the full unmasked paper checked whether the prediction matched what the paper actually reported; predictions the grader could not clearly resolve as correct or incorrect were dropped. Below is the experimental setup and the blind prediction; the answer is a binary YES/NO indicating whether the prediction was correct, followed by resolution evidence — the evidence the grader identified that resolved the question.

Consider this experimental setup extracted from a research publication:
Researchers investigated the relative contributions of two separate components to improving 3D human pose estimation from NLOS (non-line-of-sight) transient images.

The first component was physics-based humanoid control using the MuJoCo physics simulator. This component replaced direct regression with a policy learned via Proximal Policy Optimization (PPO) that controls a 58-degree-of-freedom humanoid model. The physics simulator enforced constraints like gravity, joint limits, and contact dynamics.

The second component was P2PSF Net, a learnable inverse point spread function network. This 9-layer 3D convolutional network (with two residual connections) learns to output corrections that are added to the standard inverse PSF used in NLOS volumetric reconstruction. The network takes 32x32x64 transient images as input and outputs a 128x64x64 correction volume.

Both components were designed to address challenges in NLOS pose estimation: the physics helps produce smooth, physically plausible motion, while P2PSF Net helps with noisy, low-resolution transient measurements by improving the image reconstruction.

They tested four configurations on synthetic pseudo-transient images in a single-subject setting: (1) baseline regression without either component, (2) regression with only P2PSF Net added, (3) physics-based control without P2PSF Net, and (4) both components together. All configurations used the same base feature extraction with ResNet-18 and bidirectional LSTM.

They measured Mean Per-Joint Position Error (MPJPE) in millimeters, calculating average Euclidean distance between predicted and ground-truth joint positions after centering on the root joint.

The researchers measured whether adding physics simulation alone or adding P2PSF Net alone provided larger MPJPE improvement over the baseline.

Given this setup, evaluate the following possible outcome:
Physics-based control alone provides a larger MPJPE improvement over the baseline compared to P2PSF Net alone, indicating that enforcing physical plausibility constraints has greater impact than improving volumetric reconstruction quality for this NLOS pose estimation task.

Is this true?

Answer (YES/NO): YES